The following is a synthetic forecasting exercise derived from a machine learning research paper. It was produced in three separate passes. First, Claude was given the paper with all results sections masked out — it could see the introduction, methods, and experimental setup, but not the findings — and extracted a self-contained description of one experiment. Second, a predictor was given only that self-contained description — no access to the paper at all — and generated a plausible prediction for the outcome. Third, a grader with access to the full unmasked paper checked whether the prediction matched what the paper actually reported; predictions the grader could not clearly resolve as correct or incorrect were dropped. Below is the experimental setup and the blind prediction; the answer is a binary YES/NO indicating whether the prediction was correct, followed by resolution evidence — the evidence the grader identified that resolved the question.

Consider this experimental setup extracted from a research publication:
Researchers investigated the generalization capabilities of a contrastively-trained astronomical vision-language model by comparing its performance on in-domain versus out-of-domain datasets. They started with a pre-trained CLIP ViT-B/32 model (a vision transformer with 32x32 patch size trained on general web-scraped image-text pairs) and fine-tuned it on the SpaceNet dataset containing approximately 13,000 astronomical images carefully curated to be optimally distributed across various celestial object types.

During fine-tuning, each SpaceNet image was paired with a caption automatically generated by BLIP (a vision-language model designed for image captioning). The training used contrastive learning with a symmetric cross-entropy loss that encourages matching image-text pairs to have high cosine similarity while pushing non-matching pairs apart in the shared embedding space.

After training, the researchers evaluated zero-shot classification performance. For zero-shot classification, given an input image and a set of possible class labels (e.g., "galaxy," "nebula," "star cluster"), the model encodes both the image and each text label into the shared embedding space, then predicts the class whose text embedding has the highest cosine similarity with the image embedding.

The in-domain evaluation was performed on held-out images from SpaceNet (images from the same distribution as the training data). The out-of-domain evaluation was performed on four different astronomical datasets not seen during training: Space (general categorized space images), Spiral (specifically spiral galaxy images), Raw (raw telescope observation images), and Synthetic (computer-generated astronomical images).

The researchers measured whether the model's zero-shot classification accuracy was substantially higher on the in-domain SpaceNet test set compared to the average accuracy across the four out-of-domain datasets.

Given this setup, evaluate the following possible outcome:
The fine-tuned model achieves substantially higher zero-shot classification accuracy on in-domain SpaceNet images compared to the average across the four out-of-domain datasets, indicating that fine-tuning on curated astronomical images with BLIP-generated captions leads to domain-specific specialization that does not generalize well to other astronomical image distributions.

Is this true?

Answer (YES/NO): NO